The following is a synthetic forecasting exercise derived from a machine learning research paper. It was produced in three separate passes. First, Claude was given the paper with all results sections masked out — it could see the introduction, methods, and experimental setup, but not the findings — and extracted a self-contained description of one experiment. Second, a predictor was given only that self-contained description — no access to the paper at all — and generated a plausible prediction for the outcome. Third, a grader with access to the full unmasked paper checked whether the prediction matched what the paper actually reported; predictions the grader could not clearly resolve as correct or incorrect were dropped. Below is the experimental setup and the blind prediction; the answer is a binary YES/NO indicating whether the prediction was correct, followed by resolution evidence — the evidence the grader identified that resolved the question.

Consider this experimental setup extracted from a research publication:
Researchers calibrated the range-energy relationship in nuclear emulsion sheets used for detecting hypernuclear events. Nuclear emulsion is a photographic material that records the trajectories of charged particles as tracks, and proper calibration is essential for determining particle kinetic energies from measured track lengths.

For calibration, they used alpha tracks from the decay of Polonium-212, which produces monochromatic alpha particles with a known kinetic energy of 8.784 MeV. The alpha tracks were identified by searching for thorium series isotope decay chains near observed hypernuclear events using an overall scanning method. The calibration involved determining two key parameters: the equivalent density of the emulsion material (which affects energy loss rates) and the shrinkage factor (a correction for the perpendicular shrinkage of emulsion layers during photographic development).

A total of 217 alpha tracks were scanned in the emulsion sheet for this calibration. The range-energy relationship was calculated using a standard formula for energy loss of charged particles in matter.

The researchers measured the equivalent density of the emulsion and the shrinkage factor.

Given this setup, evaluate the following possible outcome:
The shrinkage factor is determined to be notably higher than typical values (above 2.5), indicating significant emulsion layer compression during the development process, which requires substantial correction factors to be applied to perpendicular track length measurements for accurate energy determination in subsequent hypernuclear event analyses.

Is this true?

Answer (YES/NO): NO